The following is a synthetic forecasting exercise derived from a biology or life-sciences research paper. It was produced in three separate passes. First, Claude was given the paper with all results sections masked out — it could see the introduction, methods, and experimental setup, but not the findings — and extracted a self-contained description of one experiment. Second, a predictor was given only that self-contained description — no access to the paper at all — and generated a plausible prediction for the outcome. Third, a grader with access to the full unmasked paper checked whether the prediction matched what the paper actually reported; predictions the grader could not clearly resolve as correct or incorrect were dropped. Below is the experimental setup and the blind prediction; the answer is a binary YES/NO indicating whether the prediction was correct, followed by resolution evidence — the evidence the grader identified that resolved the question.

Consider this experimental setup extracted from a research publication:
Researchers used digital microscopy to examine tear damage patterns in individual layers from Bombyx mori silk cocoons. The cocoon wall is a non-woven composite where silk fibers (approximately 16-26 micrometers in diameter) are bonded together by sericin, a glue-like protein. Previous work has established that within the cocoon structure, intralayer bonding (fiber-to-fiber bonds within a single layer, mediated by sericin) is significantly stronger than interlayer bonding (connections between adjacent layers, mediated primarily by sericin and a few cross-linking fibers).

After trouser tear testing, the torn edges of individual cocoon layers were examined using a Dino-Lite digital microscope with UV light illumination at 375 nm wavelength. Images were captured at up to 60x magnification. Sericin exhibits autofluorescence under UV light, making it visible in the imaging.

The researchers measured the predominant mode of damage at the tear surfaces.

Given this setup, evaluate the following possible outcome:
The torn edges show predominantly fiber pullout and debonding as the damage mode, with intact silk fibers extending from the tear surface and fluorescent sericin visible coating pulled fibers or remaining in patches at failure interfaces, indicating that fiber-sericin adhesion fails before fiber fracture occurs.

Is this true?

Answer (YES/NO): NO